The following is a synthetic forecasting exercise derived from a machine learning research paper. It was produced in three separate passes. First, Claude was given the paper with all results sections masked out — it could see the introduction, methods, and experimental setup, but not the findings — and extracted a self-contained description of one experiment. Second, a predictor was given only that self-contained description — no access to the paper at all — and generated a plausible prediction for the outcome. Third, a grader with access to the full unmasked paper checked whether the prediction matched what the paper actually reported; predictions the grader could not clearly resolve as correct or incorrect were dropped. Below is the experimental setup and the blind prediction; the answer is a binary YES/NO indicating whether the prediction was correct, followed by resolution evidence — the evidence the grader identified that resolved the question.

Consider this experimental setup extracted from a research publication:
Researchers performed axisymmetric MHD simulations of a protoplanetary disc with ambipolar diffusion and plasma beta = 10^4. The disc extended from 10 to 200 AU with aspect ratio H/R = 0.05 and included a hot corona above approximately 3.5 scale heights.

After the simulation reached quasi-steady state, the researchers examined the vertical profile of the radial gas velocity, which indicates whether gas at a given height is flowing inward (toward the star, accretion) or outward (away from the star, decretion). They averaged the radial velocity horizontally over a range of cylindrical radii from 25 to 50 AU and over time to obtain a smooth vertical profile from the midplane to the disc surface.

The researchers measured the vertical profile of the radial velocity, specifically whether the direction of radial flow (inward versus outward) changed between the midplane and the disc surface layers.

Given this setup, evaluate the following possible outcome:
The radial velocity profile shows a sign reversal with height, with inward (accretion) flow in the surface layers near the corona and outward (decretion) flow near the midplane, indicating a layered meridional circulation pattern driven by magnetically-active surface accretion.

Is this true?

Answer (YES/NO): NO